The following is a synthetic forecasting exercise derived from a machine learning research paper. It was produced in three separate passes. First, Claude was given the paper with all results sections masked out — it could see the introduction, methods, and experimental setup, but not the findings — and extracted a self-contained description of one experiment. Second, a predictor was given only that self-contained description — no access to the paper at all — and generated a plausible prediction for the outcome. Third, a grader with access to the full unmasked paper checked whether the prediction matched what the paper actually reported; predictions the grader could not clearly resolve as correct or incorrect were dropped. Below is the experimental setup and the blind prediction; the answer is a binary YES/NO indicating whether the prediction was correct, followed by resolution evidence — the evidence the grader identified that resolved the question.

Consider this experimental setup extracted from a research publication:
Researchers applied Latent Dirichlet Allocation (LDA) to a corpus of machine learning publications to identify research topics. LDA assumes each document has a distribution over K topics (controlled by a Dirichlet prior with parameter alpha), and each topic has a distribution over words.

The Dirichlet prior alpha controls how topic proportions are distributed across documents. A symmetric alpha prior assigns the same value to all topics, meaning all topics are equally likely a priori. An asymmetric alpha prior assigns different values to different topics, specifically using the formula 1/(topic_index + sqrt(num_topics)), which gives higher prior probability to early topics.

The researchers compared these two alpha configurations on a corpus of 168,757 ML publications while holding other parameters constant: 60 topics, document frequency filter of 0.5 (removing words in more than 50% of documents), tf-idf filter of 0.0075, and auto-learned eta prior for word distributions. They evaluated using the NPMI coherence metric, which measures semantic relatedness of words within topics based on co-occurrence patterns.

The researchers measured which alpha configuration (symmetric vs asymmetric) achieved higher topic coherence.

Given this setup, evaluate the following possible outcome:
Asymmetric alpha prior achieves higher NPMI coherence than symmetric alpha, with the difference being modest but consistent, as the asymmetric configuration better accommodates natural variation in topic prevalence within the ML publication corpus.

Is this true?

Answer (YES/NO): YES